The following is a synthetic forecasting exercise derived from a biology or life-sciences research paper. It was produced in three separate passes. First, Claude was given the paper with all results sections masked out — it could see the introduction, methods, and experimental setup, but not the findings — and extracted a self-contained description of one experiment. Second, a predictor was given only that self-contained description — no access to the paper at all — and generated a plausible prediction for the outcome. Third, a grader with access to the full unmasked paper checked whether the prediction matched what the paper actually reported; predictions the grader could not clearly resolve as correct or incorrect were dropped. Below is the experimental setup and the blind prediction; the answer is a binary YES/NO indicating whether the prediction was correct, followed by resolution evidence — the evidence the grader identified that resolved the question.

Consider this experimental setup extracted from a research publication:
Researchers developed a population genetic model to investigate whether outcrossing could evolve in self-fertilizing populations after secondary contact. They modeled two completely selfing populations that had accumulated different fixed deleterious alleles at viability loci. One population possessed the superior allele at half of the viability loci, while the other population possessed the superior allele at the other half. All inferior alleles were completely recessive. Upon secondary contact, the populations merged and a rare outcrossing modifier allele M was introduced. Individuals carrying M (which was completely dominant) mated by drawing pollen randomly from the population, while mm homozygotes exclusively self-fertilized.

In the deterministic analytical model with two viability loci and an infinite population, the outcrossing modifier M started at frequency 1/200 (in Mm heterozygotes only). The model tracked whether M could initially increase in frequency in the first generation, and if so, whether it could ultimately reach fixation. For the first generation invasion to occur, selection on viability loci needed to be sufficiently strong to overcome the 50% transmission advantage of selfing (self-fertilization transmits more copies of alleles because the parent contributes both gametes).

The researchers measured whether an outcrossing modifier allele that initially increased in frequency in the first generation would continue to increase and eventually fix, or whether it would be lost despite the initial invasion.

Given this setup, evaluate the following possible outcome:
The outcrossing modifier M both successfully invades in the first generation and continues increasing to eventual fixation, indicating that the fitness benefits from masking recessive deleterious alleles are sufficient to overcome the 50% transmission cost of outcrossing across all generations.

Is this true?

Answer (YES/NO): NO